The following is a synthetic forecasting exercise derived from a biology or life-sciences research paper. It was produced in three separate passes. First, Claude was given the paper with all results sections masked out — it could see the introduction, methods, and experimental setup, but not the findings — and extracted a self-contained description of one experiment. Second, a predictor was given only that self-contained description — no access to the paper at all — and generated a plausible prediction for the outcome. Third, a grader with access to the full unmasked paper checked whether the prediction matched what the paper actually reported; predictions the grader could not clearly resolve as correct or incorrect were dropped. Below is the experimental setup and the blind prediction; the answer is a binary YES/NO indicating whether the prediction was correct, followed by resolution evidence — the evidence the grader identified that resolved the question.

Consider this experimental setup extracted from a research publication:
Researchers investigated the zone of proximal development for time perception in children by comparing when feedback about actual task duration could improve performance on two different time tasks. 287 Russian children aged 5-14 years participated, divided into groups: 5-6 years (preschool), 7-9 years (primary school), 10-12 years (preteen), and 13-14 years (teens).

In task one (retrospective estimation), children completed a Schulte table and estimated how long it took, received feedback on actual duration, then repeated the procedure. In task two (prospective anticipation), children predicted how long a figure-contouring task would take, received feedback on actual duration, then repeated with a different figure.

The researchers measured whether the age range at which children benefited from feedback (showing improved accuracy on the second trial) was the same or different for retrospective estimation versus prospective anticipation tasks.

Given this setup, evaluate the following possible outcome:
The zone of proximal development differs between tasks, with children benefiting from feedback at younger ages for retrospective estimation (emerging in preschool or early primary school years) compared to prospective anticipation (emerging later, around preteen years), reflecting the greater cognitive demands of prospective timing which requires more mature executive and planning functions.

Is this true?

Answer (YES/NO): YES